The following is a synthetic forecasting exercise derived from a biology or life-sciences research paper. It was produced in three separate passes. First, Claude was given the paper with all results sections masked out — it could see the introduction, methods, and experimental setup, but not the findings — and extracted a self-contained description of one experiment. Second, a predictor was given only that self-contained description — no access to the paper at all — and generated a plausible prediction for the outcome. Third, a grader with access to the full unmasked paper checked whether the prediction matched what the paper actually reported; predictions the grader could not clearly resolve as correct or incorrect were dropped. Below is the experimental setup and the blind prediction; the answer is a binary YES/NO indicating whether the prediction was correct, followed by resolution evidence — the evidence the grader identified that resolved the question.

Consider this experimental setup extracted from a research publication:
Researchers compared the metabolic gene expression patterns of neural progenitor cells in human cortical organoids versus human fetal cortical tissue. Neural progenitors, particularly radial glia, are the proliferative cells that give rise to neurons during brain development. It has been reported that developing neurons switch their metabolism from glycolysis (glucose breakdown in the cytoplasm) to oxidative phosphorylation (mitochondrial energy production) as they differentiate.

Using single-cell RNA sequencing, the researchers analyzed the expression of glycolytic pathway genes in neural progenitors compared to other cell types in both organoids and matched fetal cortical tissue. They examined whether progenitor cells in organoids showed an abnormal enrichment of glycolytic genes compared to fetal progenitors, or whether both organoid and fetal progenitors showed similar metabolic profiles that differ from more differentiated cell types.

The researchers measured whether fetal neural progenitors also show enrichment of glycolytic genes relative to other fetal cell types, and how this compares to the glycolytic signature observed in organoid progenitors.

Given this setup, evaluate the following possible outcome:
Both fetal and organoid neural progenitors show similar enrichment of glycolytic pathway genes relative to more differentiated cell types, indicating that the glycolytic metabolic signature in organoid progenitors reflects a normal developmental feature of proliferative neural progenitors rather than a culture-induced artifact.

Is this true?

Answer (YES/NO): YES